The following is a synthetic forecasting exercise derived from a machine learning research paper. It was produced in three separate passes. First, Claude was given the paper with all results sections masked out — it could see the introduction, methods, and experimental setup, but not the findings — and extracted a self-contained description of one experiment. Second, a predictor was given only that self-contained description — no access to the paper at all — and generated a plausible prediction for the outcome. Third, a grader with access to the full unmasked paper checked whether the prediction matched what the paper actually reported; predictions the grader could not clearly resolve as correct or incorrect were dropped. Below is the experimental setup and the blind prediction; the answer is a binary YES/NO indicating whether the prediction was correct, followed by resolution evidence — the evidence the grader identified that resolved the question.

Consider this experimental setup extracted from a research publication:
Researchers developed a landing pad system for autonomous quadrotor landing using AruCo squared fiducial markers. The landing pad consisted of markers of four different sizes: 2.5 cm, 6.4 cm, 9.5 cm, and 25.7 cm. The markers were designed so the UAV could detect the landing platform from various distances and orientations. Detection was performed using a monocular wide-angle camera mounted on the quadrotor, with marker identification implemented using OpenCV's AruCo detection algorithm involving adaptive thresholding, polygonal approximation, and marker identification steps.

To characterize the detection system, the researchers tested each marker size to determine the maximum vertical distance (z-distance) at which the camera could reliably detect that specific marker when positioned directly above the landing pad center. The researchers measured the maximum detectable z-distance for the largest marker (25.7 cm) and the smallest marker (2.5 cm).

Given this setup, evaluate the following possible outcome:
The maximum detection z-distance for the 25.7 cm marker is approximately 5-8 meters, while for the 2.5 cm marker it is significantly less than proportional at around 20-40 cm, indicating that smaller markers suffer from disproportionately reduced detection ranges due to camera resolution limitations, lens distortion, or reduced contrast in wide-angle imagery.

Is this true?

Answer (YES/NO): NO